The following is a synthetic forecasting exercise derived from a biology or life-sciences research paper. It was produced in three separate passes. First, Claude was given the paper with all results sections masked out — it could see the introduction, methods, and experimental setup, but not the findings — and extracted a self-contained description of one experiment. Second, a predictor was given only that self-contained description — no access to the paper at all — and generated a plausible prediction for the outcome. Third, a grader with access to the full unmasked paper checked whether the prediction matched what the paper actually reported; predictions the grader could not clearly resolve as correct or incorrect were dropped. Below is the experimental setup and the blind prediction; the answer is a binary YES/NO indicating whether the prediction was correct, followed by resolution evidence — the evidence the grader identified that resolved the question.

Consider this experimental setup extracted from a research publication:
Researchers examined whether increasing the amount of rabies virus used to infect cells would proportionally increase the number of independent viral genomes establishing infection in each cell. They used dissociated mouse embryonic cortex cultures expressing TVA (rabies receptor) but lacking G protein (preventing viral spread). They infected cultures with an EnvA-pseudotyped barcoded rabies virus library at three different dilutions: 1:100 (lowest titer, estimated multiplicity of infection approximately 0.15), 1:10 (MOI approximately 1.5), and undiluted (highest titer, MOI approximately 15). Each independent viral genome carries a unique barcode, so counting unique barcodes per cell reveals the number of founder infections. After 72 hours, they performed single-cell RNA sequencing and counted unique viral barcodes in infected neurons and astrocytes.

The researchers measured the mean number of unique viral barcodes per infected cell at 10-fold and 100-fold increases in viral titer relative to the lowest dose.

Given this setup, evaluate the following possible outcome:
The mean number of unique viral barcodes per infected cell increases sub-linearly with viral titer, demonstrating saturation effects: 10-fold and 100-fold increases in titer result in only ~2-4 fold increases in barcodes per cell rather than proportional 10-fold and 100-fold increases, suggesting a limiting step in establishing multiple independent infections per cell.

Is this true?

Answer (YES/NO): NO